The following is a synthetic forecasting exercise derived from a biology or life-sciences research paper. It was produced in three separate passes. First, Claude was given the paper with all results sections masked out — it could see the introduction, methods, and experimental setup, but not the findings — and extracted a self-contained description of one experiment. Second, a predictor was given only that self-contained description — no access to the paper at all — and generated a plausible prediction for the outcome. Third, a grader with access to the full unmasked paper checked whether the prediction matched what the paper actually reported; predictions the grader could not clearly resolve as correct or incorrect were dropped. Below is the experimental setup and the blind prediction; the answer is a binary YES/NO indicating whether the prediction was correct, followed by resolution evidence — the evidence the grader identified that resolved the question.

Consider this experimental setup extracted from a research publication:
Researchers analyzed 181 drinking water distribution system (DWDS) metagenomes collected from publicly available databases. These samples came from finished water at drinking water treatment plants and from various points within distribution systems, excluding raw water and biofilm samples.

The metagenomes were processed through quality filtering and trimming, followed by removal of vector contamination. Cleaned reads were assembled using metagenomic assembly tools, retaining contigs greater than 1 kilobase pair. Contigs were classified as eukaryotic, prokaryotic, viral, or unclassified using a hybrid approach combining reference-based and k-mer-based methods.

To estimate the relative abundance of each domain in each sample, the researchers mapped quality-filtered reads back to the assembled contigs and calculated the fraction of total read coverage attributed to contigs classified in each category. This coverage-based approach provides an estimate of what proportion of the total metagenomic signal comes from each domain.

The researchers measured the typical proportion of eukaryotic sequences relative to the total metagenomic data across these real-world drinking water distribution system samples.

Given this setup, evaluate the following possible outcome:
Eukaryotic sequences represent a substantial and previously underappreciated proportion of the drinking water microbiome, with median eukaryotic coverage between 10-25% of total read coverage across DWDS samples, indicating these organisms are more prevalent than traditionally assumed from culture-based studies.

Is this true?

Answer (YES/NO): NO